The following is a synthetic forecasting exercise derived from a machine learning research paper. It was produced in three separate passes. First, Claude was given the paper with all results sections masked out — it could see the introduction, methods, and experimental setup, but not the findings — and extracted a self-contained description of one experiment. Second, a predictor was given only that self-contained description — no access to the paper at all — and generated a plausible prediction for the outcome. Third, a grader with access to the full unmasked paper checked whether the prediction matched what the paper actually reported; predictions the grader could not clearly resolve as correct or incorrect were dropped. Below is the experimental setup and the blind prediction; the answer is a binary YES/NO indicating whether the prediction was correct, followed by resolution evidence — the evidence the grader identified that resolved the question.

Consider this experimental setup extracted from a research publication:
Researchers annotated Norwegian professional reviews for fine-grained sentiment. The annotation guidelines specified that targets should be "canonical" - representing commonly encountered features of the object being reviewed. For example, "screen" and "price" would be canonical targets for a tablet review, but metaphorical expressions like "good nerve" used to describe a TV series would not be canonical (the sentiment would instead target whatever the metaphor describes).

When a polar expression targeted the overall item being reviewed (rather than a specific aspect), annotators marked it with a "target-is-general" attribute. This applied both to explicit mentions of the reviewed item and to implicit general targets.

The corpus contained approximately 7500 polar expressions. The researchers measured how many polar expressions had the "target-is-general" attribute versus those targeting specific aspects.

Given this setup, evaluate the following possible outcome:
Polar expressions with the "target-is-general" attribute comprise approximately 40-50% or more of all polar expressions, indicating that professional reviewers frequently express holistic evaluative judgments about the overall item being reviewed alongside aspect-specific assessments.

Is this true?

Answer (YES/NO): NO